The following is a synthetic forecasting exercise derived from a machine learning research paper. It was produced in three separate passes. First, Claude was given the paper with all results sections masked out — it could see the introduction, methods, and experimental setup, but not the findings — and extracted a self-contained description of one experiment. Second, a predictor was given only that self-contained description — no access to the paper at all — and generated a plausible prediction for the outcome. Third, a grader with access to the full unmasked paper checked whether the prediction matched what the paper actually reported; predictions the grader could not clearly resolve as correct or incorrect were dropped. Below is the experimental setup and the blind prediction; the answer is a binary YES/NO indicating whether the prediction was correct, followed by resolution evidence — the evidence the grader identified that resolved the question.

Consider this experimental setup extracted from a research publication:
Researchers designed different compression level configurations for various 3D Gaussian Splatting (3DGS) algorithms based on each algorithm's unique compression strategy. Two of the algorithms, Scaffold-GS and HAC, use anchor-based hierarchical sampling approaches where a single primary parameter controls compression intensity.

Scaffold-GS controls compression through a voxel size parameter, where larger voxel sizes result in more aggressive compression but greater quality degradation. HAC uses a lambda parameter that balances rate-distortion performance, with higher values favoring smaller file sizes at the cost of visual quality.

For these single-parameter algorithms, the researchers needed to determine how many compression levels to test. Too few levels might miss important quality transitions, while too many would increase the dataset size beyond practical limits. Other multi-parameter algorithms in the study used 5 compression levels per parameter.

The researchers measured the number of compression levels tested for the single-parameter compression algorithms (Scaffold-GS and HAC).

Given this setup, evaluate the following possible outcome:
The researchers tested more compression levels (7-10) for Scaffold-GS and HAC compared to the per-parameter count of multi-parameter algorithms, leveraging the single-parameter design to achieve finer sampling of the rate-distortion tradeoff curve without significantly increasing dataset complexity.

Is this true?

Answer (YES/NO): YES